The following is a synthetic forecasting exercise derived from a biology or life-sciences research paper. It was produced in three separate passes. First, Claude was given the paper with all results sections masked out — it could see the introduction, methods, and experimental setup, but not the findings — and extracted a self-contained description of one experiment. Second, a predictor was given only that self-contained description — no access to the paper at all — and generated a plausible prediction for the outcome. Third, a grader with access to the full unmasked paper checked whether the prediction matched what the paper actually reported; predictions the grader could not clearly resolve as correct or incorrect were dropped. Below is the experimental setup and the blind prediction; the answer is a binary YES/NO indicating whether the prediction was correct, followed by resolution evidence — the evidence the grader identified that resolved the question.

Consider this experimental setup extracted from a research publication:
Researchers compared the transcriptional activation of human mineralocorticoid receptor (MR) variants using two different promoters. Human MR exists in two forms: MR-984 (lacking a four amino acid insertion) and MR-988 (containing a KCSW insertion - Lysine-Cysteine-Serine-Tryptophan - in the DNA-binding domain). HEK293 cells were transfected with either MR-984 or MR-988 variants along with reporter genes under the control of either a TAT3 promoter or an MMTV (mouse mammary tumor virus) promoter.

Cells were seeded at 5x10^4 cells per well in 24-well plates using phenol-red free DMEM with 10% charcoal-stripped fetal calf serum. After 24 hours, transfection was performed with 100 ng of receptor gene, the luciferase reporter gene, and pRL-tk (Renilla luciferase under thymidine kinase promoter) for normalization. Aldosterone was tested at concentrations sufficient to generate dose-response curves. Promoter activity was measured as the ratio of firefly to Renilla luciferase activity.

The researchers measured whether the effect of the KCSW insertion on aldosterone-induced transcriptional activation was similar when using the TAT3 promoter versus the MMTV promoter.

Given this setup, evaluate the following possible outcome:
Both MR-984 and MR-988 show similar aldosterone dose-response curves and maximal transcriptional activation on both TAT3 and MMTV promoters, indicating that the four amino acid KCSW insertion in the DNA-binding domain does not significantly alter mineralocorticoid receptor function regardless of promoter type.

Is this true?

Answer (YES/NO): NO